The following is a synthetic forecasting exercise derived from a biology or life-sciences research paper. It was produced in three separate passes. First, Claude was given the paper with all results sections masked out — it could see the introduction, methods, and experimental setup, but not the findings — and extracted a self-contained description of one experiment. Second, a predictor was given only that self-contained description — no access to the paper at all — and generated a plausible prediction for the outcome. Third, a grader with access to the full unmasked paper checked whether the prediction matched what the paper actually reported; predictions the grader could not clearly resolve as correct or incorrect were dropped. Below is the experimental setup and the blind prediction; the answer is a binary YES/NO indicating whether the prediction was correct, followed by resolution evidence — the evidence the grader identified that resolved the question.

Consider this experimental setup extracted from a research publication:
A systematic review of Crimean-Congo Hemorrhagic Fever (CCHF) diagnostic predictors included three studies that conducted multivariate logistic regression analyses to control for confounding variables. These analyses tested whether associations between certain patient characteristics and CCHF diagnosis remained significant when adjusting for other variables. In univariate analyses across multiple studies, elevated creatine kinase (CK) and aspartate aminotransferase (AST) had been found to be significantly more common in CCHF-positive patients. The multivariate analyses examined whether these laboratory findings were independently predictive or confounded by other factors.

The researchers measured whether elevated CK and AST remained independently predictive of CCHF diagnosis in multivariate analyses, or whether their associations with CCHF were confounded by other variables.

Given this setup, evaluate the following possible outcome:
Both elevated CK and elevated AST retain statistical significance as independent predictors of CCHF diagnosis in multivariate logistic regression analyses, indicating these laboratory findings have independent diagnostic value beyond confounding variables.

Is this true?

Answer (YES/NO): NO